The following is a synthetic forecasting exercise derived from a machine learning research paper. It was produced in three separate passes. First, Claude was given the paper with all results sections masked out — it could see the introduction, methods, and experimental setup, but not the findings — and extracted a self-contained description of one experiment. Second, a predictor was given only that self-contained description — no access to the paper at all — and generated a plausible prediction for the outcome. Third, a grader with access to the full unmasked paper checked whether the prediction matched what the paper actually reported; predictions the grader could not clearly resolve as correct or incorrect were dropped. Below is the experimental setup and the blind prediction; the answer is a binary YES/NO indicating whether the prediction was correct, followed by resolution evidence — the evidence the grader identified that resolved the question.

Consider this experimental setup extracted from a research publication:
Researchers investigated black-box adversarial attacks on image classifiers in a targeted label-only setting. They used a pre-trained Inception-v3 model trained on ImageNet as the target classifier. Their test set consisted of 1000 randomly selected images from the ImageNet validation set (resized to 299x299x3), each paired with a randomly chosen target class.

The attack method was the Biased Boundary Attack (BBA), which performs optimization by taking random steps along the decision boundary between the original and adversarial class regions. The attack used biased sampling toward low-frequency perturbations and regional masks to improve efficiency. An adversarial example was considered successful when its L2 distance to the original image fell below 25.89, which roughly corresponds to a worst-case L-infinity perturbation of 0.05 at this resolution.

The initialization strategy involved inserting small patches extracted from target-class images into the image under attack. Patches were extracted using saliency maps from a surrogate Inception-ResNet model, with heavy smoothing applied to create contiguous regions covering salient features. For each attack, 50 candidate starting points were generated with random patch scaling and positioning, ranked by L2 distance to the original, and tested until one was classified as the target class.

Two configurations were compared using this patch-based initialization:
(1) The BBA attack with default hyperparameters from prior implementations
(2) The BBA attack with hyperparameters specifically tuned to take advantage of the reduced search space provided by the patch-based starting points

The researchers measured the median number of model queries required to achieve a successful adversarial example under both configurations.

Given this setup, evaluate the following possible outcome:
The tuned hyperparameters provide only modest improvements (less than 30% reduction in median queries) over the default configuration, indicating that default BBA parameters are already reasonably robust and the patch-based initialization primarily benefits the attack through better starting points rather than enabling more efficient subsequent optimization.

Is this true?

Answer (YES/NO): NO